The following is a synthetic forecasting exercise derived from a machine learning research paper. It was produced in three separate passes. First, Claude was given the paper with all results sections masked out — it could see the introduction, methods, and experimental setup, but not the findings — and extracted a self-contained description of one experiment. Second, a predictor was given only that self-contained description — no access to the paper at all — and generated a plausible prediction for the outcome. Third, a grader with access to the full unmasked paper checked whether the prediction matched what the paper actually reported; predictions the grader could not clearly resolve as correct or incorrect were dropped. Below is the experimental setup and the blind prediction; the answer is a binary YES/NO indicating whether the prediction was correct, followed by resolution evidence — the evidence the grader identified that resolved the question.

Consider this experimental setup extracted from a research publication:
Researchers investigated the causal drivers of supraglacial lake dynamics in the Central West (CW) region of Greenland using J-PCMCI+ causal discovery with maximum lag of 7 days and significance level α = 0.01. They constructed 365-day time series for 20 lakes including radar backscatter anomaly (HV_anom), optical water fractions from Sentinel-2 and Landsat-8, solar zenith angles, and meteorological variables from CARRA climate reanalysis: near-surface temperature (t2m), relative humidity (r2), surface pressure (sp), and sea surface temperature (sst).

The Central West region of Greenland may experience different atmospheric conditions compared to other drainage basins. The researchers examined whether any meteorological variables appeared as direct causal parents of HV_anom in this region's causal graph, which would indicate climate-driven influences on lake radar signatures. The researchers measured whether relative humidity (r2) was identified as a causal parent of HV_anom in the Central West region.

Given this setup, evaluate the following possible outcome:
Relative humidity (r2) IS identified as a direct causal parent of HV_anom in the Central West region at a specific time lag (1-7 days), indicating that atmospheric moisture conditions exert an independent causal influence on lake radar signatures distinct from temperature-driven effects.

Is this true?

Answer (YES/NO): NO